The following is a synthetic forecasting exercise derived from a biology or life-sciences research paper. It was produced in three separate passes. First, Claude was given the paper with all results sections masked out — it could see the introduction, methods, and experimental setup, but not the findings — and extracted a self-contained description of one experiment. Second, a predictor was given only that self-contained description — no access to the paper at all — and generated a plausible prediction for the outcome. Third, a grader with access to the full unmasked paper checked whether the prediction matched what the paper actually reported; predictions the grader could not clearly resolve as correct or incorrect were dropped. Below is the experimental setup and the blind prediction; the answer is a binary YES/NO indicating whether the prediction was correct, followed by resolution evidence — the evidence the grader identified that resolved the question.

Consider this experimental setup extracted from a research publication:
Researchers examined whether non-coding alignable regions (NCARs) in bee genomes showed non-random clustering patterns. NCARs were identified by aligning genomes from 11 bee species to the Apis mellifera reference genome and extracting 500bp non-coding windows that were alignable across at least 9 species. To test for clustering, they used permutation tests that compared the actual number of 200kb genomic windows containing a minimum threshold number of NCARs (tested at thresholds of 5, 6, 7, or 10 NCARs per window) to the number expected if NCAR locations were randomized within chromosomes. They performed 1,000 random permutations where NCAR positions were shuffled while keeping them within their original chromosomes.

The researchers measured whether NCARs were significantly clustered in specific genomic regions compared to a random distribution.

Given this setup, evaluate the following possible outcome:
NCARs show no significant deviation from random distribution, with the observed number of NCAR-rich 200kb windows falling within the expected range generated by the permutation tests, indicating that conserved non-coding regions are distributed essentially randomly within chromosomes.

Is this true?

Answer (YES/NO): NO